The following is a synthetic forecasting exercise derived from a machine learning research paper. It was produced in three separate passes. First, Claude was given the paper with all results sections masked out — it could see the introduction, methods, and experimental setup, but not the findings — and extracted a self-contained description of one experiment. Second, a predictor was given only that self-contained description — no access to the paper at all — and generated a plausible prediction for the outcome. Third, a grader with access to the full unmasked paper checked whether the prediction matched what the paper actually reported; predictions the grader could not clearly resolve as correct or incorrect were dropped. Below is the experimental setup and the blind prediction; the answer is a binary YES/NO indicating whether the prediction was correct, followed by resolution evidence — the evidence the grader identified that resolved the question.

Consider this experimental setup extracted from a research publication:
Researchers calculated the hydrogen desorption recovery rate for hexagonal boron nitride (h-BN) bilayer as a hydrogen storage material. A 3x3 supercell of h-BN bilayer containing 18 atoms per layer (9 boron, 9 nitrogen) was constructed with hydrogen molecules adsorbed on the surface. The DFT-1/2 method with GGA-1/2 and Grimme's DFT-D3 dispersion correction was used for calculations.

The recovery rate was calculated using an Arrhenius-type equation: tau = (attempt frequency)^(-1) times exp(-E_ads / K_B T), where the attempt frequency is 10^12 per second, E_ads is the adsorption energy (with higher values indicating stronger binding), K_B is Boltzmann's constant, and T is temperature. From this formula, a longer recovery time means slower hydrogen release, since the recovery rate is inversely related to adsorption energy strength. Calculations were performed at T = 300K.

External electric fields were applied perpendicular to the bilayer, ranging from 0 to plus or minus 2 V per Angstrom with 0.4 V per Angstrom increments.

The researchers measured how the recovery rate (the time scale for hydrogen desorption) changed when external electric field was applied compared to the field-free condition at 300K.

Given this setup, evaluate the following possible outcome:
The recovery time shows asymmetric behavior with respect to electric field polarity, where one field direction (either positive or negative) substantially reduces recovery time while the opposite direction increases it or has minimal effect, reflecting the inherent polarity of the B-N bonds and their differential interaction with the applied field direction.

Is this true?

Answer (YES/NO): NO